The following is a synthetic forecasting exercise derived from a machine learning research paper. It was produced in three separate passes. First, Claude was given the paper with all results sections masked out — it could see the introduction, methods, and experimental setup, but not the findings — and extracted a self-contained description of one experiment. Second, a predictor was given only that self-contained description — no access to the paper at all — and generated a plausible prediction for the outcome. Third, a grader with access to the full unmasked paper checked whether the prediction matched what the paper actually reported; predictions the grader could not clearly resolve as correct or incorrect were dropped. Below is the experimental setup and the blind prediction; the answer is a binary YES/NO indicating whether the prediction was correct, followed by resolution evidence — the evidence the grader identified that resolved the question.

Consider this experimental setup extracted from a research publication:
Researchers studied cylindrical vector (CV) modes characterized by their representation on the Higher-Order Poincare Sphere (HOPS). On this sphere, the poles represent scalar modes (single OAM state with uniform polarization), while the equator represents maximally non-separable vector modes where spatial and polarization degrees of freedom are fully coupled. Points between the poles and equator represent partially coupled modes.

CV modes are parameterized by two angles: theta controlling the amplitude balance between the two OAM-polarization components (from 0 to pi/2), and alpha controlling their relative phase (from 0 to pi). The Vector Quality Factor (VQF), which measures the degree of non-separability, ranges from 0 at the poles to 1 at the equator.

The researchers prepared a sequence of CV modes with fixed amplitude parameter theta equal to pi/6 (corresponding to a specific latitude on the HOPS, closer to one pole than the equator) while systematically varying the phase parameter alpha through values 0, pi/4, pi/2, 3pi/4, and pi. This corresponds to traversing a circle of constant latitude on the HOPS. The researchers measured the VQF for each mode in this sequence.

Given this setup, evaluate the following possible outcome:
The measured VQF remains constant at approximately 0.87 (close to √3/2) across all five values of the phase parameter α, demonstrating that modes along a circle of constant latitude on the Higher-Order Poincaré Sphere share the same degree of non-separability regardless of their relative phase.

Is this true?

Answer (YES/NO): YES